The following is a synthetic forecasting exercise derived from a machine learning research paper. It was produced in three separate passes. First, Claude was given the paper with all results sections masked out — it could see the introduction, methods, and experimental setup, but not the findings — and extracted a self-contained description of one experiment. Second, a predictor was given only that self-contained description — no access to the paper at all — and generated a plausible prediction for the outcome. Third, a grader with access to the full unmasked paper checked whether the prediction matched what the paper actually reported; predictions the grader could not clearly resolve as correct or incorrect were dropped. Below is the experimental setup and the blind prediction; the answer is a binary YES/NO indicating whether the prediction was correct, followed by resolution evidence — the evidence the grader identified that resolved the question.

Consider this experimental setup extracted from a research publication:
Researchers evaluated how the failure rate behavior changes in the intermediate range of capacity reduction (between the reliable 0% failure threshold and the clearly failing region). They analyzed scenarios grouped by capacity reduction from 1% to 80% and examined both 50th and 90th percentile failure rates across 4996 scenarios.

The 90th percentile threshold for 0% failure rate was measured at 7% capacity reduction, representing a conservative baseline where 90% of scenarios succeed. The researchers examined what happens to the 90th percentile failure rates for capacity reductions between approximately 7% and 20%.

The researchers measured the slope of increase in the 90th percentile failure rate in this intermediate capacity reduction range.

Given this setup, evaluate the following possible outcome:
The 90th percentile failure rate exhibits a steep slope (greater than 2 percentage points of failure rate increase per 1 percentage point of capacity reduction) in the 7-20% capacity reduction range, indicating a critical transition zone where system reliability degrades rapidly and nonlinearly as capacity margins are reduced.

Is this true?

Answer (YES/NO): NO